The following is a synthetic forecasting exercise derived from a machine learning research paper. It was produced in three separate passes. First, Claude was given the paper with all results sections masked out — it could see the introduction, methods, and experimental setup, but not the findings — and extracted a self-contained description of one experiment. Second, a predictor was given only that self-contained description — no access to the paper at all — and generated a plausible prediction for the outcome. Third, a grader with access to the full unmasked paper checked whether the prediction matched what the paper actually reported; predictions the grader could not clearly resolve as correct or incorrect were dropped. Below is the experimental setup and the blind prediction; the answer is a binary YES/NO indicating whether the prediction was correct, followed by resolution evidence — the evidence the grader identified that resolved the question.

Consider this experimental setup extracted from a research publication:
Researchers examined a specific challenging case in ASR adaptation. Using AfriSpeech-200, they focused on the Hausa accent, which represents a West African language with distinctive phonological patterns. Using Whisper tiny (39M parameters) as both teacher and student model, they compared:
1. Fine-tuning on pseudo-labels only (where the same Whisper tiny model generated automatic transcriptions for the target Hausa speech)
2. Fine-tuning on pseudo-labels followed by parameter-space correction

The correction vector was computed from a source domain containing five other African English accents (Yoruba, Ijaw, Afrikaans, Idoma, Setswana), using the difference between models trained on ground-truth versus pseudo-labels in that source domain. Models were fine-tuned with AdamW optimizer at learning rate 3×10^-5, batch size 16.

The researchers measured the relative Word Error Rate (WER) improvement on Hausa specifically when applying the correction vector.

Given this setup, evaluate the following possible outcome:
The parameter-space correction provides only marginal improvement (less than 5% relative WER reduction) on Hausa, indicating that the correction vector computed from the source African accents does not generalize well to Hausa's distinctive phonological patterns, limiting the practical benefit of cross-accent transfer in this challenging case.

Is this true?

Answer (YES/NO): NO